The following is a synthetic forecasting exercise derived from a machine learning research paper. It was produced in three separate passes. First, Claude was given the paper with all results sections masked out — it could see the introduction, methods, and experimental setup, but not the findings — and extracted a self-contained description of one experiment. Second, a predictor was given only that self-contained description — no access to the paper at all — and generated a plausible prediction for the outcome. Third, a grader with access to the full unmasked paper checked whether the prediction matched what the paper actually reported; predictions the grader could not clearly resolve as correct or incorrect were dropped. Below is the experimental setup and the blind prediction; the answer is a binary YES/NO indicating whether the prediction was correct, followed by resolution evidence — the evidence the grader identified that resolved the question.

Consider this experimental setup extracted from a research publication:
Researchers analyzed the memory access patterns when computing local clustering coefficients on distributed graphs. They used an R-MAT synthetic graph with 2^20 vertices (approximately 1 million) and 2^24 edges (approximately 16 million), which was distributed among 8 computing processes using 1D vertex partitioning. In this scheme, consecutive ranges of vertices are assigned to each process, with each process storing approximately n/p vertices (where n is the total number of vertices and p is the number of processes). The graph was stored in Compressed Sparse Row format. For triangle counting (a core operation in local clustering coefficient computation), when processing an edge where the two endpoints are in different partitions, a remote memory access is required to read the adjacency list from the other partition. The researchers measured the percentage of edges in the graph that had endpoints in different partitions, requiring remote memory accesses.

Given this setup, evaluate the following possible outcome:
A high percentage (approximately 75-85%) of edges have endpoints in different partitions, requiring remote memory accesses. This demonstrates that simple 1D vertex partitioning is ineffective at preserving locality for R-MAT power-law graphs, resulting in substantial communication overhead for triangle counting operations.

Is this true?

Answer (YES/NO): NO